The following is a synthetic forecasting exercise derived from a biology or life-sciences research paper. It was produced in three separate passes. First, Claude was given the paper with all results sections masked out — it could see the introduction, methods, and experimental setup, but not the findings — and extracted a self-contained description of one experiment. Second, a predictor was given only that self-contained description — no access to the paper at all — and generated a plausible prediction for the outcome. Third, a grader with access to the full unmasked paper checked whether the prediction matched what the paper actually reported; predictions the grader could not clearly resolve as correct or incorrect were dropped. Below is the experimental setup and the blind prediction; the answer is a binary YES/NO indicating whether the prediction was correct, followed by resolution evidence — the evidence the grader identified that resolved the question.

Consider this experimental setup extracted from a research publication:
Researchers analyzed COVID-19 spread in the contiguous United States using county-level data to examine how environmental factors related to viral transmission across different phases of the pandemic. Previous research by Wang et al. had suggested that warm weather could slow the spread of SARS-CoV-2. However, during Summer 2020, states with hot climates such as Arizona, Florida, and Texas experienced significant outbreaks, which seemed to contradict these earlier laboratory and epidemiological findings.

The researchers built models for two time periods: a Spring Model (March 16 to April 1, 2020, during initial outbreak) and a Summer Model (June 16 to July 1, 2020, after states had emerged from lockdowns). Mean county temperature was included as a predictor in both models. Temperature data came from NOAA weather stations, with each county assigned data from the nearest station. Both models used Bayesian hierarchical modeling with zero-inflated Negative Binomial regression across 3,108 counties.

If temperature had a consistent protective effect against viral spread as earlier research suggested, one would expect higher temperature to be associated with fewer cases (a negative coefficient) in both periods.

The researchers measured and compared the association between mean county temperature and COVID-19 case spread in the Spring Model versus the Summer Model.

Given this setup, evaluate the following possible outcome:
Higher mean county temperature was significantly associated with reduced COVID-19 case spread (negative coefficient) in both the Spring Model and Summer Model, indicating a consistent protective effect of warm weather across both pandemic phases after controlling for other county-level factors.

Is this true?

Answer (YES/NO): NO